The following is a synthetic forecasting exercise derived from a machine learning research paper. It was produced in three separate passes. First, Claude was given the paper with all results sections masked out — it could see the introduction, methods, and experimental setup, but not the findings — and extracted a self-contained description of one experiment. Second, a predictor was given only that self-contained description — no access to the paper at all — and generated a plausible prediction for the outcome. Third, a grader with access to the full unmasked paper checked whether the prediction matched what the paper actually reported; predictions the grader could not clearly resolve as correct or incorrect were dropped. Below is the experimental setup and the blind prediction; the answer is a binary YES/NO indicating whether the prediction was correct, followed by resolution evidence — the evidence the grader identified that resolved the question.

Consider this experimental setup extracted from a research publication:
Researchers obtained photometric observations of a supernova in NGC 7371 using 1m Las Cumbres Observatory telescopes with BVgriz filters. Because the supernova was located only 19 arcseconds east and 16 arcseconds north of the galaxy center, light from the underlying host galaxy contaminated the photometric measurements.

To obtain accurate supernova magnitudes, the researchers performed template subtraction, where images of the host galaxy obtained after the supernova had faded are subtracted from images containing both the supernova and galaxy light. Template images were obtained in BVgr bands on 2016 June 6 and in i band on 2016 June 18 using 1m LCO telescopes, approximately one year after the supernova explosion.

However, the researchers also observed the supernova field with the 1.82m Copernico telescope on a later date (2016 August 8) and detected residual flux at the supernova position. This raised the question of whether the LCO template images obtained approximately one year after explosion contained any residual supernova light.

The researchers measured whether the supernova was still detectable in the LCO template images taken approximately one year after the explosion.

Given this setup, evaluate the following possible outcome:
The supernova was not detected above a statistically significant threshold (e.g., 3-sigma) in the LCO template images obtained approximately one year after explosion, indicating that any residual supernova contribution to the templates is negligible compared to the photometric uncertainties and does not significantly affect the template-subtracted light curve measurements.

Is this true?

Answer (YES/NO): YES